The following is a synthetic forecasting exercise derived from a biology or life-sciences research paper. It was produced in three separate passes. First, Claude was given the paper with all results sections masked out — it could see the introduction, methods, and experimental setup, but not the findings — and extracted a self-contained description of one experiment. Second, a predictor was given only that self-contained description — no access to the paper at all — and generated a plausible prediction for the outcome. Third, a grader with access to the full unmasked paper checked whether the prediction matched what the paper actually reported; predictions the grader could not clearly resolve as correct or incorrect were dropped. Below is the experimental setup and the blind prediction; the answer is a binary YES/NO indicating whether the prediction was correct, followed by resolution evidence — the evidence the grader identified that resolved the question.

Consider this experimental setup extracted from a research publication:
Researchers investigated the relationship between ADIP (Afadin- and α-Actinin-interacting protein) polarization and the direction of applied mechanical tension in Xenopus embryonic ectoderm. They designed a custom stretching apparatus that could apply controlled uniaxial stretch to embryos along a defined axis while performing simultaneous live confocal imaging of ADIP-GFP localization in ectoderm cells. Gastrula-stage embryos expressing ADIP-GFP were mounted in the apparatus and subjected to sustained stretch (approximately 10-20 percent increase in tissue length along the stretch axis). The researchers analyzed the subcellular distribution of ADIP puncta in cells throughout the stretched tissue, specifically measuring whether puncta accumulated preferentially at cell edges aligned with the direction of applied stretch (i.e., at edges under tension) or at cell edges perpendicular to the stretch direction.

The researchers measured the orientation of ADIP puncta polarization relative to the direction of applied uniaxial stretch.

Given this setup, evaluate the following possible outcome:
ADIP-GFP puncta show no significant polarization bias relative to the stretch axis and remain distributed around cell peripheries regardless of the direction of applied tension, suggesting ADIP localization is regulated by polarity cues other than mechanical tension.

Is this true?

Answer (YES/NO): NO